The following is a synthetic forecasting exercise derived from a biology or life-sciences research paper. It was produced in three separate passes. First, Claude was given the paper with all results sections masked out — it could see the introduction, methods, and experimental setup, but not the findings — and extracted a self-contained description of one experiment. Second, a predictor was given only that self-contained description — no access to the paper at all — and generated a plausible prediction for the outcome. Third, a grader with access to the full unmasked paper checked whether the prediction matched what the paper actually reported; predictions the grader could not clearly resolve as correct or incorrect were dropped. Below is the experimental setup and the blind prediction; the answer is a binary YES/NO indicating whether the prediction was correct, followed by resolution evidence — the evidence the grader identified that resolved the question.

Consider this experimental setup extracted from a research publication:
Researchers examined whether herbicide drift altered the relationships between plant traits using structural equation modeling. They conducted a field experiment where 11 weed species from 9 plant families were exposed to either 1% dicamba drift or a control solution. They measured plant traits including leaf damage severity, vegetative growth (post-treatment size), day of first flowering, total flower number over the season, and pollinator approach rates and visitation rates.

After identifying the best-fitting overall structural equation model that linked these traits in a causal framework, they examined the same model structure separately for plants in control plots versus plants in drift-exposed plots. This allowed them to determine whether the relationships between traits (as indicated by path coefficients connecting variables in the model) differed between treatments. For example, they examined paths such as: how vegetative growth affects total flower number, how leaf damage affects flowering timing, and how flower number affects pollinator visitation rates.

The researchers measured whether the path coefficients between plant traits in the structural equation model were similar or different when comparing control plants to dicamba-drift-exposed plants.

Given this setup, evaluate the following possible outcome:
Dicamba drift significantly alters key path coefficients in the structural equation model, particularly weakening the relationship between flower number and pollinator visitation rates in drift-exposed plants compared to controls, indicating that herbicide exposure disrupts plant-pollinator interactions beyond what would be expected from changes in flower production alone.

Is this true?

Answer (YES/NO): YES